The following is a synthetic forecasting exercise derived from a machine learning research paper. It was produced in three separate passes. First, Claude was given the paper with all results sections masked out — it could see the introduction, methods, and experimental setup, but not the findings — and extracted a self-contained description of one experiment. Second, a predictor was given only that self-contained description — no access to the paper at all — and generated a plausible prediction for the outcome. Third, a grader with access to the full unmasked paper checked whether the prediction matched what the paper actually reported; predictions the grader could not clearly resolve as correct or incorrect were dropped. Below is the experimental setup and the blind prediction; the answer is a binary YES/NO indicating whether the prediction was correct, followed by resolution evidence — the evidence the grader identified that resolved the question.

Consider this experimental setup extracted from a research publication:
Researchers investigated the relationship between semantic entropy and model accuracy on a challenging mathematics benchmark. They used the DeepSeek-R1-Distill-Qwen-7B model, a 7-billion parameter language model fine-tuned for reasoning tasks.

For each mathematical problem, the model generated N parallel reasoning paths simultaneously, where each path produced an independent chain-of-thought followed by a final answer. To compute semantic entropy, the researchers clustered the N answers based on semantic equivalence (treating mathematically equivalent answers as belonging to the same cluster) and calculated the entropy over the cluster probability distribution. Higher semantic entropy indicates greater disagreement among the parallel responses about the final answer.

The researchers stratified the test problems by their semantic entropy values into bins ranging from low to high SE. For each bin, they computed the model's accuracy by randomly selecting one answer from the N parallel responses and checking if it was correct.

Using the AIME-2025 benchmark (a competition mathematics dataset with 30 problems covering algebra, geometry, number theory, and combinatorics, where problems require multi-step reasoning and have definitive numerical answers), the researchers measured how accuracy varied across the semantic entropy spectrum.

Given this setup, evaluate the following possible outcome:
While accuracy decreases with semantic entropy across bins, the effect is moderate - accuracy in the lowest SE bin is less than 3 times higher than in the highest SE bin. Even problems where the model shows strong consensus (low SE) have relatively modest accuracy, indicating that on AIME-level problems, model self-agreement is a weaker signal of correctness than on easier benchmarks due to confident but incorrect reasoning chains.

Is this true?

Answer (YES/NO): NO